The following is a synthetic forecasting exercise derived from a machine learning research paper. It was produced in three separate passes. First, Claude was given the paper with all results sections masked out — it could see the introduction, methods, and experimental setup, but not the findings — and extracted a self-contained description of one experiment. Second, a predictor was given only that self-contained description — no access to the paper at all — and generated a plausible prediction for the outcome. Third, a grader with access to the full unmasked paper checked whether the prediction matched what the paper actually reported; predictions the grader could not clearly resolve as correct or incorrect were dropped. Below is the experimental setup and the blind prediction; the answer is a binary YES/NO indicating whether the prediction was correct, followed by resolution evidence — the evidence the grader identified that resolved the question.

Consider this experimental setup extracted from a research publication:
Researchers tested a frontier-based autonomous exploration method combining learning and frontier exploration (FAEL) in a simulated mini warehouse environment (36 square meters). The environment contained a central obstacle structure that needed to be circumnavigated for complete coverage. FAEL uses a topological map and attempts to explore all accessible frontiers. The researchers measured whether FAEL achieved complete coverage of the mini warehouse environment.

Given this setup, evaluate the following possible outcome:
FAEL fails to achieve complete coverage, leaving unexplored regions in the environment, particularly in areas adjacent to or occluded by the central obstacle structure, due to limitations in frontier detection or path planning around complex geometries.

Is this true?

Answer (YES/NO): YES